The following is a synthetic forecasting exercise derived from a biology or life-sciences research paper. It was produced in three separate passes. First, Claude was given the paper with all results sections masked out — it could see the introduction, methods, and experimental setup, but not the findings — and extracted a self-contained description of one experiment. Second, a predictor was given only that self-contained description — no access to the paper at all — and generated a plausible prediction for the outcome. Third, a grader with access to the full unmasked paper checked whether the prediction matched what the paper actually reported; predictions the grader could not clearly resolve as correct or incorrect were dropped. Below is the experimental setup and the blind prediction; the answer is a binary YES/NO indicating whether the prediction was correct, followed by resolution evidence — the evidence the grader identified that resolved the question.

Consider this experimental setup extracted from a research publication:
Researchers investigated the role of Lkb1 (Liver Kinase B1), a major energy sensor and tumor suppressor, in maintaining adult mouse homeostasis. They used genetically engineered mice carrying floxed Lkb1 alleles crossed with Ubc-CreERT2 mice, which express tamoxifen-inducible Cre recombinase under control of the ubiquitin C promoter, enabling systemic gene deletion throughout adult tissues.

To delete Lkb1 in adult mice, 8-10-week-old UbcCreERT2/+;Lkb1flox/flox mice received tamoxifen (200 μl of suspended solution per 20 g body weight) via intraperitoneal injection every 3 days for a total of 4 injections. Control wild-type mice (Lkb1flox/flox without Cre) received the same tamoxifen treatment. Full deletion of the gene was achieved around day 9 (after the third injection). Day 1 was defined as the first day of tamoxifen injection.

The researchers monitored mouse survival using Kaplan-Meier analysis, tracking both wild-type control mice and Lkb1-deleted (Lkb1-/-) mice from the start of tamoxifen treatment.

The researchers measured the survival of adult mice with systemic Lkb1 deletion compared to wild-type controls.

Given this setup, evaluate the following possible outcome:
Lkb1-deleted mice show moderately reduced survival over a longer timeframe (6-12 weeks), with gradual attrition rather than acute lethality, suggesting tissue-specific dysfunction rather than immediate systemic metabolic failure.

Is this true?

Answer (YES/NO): NO